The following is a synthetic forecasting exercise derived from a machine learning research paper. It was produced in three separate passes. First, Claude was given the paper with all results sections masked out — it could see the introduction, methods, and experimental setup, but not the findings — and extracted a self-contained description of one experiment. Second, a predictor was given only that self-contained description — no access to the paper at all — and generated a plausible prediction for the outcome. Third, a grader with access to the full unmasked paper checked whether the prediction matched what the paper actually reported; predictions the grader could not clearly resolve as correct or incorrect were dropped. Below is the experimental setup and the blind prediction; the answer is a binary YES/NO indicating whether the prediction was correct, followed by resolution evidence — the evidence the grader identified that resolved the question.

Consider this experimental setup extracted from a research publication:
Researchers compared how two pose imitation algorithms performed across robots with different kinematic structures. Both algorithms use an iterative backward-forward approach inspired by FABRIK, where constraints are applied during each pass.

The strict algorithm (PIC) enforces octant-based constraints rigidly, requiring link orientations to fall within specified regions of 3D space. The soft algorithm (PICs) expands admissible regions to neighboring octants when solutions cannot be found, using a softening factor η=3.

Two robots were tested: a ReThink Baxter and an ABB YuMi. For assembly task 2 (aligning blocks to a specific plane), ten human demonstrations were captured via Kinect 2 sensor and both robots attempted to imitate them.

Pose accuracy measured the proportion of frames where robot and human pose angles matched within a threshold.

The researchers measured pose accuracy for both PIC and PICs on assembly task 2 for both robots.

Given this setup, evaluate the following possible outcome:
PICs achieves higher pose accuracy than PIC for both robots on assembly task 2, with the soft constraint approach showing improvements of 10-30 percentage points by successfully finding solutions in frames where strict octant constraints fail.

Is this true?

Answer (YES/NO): NO